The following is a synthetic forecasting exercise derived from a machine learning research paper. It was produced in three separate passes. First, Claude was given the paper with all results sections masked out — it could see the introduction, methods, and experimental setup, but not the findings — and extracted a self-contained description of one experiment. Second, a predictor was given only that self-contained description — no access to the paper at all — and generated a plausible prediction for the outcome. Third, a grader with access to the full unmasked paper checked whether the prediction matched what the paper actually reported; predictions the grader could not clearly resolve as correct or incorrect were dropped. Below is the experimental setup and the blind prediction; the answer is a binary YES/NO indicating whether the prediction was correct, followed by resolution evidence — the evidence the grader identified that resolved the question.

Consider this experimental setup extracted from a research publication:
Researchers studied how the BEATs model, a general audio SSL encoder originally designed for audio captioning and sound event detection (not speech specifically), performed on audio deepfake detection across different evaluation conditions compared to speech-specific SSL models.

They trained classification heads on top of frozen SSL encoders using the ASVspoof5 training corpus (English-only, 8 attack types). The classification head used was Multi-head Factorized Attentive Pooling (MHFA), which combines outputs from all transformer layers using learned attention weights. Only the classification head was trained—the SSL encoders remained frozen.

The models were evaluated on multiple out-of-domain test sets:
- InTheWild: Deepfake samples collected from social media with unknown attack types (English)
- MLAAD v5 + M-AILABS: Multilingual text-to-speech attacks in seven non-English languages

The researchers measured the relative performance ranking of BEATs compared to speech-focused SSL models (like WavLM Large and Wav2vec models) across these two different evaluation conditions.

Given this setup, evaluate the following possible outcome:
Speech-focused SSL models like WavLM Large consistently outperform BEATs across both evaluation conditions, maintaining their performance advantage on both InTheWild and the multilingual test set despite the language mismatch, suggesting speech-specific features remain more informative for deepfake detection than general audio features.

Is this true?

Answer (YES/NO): NO